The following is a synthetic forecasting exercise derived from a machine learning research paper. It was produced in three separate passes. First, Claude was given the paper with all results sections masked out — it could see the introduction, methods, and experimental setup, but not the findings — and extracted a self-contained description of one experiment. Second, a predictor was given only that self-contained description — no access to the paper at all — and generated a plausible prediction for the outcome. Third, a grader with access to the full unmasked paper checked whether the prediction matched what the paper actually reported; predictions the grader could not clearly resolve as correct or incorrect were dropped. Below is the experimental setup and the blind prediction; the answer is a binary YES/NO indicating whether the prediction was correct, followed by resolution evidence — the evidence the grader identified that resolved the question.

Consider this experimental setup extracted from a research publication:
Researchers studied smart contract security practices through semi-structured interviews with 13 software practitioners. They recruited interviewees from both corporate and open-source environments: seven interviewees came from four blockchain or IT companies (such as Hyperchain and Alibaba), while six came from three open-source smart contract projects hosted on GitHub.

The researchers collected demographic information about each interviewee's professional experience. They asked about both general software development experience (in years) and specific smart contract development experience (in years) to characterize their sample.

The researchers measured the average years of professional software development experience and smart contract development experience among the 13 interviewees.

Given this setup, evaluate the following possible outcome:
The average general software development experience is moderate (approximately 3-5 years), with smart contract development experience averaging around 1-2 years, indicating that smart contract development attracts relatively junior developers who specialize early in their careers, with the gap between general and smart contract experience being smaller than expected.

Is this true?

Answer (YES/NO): NO